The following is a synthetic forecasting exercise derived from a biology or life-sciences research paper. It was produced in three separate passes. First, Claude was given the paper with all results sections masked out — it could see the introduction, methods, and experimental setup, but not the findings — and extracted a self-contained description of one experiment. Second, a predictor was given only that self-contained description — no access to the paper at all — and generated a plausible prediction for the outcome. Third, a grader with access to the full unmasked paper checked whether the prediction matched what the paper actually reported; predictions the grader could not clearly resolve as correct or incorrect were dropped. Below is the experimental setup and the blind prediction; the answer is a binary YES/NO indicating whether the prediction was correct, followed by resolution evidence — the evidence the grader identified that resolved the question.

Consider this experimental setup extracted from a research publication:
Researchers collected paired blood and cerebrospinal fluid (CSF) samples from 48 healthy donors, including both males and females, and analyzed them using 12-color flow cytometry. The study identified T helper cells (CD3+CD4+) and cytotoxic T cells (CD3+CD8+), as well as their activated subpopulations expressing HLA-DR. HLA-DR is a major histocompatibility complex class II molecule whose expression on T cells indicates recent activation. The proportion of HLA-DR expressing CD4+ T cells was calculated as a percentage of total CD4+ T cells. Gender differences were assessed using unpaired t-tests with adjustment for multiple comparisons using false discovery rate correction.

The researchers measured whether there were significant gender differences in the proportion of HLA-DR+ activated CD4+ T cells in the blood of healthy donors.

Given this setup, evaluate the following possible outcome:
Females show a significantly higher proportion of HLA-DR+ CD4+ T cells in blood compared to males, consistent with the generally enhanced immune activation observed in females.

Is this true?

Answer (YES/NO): NO